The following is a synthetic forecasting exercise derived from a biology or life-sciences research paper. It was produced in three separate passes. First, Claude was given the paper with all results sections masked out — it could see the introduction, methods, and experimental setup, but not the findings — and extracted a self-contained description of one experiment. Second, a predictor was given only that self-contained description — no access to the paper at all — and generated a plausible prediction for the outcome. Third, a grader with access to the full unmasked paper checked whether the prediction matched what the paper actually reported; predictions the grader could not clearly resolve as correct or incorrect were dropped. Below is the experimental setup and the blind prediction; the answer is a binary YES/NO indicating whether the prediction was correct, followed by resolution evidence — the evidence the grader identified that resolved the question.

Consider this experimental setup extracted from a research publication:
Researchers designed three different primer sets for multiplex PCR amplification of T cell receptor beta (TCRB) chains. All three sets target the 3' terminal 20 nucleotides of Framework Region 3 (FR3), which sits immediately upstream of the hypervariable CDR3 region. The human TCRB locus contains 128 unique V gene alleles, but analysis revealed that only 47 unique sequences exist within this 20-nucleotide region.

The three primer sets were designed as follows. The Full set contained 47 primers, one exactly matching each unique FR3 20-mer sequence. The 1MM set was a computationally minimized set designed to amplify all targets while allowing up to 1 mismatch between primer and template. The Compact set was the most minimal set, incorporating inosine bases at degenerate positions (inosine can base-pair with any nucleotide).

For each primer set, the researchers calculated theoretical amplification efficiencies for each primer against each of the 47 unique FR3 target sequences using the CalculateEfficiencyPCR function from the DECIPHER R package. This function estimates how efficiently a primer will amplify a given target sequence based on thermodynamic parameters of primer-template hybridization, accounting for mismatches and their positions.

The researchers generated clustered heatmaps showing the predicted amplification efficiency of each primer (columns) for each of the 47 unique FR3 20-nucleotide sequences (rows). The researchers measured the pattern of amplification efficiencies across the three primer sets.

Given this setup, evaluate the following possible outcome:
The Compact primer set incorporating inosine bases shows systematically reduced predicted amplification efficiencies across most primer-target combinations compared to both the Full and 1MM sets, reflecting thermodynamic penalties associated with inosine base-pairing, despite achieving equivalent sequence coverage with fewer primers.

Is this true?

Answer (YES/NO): NO